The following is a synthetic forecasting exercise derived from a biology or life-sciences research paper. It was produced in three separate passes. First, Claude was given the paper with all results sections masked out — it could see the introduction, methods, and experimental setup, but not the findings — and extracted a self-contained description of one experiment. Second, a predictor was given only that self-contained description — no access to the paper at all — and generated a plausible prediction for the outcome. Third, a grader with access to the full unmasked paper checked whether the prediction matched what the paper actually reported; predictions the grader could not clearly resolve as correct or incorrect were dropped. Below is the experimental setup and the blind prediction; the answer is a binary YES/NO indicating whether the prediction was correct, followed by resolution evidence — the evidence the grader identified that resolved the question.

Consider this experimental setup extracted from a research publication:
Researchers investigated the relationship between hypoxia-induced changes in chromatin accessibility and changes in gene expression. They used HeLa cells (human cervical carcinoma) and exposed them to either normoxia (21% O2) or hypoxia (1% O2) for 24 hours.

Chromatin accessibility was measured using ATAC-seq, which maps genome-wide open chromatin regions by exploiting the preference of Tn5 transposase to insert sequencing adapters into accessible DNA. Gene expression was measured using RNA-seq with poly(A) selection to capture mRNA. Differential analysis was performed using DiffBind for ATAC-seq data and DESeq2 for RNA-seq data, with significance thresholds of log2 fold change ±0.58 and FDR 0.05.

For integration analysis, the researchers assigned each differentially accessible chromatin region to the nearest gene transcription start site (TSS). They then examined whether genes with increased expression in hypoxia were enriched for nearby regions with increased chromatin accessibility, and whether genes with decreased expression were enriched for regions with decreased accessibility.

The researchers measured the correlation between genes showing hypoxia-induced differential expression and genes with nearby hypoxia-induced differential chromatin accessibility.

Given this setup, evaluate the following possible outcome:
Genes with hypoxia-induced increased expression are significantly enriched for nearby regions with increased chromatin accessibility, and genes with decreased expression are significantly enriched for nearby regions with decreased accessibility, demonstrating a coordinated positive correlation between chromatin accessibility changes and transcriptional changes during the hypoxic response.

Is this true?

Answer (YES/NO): YES